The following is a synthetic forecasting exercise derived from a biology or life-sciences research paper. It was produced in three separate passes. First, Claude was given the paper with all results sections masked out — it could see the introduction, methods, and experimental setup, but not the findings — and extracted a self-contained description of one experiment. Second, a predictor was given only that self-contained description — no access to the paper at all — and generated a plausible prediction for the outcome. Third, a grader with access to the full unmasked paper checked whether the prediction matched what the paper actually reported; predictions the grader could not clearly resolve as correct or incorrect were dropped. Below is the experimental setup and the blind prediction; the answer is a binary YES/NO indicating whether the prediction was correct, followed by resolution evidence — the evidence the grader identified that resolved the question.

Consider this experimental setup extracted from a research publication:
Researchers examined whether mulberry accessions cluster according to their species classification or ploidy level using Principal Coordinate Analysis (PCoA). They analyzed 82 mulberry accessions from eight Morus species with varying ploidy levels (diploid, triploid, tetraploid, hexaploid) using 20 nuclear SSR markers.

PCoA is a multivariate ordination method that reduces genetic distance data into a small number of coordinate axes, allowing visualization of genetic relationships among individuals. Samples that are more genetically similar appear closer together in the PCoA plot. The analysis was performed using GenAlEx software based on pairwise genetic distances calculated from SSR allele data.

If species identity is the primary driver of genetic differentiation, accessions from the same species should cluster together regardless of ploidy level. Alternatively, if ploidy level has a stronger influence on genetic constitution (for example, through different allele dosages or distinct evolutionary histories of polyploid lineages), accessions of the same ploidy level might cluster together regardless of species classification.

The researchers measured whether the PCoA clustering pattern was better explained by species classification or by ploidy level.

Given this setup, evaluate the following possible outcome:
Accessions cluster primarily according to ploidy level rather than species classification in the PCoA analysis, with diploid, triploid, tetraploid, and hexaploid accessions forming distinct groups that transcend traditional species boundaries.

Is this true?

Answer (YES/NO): NO